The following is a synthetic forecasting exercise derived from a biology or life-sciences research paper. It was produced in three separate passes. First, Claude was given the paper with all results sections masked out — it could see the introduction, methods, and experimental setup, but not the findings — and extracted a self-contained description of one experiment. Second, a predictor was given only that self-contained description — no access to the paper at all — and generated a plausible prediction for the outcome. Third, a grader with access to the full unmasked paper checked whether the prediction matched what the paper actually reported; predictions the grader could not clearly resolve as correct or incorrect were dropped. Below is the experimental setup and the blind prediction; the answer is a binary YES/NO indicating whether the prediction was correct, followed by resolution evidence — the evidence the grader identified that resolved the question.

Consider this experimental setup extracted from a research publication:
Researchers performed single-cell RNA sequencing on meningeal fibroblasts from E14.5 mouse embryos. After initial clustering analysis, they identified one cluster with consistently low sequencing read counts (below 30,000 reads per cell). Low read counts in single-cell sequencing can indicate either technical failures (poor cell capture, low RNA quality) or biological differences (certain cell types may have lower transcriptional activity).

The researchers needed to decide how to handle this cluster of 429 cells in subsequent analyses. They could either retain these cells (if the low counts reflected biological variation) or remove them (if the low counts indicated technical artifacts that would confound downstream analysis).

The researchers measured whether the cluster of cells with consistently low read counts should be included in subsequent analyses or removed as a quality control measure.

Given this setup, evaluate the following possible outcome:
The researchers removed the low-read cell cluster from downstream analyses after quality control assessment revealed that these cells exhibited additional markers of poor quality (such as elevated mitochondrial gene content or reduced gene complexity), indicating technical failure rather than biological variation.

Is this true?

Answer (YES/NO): NO